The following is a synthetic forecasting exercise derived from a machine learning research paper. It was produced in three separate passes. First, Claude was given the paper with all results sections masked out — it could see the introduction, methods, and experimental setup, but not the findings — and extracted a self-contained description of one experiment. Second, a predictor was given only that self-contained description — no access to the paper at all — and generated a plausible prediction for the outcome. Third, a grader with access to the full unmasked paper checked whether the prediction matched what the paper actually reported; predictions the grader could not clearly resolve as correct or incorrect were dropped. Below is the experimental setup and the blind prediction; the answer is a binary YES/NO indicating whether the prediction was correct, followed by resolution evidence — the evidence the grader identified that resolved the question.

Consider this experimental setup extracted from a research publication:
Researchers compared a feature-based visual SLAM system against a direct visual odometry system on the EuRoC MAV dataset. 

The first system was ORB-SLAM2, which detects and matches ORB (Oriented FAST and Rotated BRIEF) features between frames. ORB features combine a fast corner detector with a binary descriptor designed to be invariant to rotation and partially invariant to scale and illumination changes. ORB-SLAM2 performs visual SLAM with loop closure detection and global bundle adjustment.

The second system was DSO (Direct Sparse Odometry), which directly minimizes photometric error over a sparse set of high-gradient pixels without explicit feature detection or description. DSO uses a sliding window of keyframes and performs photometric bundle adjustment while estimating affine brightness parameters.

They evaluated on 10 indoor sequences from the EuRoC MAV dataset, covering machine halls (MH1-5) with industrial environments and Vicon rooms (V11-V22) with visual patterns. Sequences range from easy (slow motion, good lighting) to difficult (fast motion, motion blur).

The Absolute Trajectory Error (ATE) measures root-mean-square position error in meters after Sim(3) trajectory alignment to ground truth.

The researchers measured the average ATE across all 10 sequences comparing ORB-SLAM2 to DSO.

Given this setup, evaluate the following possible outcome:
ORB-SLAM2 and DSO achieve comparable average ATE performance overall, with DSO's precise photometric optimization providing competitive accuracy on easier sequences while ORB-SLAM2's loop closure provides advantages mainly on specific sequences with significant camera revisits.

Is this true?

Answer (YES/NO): NO